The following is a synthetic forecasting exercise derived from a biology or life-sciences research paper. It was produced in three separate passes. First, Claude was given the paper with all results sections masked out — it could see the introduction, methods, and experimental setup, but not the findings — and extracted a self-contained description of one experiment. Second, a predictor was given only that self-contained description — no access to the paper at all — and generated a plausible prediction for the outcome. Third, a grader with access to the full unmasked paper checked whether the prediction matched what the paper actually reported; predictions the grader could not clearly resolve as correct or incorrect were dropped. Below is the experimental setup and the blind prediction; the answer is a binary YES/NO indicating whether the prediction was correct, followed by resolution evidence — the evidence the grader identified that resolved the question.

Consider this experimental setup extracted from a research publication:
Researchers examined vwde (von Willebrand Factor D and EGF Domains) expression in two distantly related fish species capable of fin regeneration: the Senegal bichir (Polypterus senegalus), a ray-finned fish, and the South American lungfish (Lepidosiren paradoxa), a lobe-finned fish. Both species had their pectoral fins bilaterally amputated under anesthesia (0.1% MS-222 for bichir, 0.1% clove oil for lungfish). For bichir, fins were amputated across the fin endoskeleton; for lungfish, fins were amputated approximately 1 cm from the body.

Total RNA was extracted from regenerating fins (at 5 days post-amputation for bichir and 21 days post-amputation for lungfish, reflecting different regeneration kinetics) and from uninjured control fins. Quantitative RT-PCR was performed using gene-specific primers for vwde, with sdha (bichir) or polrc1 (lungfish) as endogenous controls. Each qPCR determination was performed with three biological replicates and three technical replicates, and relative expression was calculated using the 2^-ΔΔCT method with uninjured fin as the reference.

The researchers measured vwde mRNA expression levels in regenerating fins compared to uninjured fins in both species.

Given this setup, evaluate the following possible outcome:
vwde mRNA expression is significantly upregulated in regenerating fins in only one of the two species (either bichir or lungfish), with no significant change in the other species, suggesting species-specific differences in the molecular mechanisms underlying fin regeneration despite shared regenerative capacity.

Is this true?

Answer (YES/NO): NO